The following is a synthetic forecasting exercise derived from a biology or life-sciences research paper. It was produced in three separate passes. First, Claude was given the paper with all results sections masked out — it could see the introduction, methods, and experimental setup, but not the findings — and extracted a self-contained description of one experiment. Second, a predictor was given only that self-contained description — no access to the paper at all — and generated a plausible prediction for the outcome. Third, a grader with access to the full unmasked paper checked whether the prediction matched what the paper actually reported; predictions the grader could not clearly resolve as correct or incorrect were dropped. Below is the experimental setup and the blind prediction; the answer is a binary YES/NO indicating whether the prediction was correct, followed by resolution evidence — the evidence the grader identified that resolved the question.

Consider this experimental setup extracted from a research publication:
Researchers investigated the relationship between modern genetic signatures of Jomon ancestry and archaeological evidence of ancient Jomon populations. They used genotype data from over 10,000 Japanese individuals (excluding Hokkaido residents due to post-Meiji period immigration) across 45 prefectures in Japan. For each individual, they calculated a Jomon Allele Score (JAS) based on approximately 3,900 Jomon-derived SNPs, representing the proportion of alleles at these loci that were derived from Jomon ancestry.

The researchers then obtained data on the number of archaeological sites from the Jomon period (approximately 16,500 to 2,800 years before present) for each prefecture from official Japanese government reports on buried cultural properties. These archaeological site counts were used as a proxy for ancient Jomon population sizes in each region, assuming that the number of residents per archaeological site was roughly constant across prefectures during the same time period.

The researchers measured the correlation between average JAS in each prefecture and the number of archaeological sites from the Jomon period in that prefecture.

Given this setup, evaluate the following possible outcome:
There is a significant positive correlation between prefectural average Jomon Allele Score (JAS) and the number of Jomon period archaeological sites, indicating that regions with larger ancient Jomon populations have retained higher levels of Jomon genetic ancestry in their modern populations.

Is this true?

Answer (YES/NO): YES